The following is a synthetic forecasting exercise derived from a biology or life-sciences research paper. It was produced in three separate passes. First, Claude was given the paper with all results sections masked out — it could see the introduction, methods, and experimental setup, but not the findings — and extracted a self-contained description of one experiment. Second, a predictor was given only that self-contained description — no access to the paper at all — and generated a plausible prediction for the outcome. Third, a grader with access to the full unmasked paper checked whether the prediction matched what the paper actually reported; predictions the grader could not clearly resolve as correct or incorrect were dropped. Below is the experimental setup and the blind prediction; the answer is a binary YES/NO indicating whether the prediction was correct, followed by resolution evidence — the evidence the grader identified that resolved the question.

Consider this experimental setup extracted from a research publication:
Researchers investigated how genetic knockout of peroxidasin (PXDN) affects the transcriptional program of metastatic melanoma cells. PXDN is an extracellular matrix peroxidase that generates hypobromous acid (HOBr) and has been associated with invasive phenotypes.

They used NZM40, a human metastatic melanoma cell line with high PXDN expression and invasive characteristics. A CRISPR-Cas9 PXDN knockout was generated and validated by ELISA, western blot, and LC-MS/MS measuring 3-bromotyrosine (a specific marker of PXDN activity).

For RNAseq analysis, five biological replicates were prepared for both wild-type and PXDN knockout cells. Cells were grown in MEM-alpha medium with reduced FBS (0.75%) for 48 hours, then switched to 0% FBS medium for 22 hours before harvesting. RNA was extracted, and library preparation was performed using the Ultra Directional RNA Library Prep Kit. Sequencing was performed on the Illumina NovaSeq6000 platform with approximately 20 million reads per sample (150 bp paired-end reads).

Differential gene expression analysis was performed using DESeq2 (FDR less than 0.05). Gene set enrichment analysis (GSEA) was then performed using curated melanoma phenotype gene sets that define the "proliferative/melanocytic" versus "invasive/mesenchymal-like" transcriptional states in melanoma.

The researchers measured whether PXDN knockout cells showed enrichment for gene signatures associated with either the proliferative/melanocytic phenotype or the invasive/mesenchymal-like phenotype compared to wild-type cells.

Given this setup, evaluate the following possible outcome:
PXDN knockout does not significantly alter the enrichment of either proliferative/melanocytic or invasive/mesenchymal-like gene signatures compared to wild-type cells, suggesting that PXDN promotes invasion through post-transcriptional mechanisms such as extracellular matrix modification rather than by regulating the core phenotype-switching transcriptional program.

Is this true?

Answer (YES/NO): NO